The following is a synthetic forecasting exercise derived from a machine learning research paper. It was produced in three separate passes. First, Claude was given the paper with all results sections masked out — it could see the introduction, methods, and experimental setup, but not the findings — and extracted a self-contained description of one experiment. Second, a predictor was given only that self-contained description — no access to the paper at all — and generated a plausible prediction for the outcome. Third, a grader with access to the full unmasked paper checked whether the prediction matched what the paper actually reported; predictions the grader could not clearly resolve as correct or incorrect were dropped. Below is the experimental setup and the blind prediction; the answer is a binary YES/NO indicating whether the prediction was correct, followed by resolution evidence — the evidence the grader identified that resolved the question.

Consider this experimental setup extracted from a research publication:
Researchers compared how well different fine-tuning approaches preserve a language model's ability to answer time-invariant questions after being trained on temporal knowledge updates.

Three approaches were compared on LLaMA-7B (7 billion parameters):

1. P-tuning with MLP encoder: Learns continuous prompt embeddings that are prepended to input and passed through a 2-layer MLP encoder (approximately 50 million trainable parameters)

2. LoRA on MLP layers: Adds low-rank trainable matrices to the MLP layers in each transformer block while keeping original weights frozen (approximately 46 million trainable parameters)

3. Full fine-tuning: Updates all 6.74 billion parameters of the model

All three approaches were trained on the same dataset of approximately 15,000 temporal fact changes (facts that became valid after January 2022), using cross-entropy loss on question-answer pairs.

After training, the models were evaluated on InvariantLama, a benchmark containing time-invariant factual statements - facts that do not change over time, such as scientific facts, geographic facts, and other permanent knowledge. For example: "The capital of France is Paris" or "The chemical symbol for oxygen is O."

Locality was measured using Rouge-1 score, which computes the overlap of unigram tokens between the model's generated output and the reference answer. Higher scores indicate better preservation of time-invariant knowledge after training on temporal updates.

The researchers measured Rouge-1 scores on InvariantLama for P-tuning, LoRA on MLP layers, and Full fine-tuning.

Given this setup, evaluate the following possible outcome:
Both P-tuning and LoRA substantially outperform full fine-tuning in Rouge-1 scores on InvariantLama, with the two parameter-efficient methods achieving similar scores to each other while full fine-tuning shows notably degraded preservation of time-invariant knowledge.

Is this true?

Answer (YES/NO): NO